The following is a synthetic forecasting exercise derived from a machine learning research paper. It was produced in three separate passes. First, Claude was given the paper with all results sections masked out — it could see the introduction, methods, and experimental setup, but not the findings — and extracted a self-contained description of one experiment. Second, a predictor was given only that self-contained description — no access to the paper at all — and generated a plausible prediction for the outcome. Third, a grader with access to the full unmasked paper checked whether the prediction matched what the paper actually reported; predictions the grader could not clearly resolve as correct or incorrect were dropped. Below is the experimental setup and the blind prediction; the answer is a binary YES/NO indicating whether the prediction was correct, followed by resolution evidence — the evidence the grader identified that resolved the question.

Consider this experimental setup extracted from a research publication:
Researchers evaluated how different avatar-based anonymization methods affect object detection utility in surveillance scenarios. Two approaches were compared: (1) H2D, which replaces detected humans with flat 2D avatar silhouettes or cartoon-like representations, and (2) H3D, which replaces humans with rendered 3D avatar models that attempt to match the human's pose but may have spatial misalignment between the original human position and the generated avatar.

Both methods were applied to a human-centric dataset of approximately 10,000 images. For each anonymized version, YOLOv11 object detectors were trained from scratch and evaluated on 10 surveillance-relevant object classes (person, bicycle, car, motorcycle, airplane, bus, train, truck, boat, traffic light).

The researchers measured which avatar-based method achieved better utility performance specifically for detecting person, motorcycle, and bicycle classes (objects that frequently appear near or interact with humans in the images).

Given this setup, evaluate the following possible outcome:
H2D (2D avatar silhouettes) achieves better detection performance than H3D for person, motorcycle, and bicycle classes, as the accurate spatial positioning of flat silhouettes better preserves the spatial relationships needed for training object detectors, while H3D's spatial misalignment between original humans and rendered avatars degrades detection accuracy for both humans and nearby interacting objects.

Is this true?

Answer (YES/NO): YES